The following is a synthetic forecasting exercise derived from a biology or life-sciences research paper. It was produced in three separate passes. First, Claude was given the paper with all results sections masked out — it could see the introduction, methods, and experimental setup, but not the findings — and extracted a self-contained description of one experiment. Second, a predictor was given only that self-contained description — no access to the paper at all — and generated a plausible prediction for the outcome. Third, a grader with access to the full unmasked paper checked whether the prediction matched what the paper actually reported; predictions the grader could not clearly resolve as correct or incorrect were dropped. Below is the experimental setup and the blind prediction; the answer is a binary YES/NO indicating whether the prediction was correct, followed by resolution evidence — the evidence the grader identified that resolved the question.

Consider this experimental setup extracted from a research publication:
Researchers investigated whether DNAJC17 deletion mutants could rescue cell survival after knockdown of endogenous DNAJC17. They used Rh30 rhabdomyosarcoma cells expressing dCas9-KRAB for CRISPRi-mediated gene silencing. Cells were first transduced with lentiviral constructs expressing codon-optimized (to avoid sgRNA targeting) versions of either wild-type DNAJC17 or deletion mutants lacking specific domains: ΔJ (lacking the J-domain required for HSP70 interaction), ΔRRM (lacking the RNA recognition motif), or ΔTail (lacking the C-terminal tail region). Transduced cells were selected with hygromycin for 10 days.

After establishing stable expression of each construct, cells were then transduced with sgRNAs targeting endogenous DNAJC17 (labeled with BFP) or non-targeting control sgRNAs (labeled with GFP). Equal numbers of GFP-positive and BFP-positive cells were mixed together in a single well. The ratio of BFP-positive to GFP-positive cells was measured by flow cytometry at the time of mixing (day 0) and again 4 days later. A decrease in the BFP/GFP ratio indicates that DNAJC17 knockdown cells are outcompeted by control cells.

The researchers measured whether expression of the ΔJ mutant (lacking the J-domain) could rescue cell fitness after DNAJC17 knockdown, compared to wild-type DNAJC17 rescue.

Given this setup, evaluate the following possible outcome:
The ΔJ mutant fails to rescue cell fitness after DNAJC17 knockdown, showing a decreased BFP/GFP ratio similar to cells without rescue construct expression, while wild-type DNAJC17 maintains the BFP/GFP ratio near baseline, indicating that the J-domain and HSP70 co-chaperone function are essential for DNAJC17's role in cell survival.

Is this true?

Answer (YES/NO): YES